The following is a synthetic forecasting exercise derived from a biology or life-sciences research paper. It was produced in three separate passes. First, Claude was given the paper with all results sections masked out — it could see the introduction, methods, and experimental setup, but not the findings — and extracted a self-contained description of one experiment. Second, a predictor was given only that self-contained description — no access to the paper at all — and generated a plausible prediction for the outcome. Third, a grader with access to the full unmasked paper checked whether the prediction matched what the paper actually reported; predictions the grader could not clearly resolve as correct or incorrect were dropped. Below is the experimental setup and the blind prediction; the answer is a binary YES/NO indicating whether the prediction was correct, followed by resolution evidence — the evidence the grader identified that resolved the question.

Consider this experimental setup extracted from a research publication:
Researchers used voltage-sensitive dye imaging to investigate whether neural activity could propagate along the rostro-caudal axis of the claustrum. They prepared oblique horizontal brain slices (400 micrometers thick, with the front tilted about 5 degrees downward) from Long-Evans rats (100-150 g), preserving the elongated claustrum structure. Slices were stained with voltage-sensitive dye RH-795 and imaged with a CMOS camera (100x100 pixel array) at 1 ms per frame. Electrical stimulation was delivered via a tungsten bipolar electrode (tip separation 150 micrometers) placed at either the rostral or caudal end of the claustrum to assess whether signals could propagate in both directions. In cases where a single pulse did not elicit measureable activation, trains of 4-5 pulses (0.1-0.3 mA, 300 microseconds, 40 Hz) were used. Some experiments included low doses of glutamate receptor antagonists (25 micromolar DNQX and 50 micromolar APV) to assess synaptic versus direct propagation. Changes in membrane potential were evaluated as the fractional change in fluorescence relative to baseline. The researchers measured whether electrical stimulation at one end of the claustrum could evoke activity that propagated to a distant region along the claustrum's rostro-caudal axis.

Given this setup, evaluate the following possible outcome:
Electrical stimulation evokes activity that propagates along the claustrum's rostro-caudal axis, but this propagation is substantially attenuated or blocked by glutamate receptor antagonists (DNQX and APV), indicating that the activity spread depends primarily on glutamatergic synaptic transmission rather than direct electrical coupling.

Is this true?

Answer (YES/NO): YES